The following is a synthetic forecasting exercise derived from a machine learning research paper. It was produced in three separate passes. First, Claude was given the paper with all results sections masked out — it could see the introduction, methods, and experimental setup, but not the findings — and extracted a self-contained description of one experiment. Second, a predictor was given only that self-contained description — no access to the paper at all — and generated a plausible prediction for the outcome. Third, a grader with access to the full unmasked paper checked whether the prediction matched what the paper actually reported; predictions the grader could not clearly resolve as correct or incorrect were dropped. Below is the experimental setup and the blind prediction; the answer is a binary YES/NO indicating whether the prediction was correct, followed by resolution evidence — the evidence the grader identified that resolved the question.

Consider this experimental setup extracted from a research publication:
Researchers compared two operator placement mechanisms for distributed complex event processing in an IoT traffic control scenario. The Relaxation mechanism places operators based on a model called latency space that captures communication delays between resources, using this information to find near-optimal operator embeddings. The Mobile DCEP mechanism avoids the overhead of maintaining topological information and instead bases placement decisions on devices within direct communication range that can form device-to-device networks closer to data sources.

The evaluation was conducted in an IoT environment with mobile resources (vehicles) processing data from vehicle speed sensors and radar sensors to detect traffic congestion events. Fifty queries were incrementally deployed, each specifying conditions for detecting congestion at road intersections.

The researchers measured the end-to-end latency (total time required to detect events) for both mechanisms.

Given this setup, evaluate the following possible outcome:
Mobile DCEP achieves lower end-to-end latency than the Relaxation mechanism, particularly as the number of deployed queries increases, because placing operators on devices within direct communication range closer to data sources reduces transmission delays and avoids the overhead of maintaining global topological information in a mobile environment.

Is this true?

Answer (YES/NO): NO